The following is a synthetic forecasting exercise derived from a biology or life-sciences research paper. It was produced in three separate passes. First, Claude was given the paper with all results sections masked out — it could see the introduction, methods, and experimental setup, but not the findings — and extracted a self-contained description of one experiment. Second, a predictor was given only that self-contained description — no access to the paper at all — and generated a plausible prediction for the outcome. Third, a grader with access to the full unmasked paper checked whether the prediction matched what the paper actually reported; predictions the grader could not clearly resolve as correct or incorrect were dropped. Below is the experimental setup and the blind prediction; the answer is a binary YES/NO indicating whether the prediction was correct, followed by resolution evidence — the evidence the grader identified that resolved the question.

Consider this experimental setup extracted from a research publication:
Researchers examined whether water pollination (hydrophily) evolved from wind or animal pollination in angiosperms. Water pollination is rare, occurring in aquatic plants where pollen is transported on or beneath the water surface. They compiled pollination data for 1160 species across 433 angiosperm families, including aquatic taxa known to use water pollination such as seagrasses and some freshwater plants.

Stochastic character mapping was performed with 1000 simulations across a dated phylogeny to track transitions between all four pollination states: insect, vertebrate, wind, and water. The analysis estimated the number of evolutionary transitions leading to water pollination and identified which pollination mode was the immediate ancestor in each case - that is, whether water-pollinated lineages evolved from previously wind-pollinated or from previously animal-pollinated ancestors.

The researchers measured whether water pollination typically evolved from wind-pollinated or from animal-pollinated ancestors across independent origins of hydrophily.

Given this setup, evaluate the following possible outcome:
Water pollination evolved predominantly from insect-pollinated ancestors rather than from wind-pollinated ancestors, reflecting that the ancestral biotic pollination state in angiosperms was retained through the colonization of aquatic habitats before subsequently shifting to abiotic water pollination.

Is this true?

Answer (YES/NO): NO